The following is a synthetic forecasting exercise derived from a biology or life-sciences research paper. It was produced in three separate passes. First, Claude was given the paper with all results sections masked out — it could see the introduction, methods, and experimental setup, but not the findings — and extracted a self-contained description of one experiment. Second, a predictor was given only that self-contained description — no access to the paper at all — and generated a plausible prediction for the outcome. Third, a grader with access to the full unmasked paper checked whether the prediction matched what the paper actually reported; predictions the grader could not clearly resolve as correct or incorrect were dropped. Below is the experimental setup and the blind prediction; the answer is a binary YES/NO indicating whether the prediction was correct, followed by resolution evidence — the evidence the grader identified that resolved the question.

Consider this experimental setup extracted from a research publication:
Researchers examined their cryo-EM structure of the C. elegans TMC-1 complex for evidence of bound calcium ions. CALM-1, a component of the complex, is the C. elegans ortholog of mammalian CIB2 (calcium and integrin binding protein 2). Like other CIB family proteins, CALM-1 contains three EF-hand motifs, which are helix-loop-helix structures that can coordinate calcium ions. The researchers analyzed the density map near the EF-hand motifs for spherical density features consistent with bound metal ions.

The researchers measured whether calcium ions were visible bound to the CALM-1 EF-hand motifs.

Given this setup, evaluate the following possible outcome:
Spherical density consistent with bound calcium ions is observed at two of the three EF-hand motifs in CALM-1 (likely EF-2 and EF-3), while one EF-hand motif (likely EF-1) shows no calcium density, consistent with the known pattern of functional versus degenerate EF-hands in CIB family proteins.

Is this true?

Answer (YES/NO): YES